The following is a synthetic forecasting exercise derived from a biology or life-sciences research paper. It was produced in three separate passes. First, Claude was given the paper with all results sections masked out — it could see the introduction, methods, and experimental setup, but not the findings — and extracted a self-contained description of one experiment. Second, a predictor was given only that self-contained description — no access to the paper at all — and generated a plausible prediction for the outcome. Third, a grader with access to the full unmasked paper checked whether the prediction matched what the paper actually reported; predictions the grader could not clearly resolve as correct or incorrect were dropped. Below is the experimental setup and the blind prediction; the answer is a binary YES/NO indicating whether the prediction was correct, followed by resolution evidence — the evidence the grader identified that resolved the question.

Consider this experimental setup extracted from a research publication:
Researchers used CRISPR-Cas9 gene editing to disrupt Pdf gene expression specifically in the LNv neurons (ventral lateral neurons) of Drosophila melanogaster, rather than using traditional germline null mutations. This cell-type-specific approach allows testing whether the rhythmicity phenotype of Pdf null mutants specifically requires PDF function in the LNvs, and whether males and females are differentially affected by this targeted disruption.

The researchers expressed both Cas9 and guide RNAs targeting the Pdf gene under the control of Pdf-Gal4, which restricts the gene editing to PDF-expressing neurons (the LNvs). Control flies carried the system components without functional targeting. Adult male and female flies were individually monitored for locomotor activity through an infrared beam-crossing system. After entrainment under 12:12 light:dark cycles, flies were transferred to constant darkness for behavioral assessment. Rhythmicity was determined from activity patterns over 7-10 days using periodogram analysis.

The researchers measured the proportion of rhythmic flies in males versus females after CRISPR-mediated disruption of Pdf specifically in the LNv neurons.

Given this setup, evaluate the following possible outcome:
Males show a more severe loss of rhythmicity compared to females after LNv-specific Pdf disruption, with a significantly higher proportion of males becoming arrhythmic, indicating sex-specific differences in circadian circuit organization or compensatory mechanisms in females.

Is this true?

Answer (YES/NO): YES